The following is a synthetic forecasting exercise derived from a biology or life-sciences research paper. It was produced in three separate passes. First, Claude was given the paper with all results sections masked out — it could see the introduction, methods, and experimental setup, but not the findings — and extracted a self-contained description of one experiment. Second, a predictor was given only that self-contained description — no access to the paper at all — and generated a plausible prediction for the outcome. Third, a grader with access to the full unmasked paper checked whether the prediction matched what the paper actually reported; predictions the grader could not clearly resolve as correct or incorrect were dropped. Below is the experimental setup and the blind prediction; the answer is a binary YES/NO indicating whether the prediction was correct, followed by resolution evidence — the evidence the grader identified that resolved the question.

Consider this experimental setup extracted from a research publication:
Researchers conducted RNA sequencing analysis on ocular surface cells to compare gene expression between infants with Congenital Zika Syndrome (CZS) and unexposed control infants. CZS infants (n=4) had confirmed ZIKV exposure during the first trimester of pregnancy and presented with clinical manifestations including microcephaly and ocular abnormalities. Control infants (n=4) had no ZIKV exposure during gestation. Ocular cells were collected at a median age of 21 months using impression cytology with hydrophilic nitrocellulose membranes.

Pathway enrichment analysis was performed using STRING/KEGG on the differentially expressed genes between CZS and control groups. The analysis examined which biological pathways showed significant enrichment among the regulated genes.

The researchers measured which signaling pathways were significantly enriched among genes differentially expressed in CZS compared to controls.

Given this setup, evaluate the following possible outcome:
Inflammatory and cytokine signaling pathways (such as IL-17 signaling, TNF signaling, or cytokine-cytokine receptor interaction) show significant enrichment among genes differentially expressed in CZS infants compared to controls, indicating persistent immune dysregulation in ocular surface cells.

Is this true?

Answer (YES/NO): NO